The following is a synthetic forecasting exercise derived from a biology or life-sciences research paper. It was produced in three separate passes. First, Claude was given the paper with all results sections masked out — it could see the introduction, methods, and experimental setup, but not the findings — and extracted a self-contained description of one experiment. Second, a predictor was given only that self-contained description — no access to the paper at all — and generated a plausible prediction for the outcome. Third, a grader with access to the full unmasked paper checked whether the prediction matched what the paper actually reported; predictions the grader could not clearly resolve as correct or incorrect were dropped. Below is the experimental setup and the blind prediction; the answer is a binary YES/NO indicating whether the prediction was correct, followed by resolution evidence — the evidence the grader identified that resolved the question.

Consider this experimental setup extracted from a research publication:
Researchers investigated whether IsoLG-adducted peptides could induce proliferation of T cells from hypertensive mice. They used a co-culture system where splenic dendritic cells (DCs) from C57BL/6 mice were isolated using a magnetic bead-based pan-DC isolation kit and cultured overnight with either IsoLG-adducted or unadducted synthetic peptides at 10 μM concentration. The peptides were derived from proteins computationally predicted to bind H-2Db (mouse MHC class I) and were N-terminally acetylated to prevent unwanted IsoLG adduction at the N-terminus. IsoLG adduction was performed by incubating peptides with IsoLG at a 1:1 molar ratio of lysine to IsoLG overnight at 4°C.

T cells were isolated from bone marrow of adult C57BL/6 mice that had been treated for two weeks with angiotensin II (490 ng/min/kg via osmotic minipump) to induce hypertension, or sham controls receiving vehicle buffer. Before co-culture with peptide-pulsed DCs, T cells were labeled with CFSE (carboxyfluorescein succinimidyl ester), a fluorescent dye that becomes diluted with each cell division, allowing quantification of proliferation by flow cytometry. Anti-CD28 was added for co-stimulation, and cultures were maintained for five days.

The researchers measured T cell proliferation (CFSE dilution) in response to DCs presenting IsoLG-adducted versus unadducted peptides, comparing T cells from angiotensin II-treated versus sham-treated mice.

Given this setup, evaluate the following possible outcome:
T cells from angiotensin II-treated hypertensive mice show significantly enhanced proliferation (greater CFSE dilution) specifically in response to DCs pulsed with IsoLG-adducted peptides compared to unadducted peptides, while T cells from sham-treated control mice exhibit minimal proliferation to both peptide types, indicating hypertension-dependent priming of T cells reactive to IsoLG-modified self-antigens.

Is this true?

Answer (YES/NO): YES